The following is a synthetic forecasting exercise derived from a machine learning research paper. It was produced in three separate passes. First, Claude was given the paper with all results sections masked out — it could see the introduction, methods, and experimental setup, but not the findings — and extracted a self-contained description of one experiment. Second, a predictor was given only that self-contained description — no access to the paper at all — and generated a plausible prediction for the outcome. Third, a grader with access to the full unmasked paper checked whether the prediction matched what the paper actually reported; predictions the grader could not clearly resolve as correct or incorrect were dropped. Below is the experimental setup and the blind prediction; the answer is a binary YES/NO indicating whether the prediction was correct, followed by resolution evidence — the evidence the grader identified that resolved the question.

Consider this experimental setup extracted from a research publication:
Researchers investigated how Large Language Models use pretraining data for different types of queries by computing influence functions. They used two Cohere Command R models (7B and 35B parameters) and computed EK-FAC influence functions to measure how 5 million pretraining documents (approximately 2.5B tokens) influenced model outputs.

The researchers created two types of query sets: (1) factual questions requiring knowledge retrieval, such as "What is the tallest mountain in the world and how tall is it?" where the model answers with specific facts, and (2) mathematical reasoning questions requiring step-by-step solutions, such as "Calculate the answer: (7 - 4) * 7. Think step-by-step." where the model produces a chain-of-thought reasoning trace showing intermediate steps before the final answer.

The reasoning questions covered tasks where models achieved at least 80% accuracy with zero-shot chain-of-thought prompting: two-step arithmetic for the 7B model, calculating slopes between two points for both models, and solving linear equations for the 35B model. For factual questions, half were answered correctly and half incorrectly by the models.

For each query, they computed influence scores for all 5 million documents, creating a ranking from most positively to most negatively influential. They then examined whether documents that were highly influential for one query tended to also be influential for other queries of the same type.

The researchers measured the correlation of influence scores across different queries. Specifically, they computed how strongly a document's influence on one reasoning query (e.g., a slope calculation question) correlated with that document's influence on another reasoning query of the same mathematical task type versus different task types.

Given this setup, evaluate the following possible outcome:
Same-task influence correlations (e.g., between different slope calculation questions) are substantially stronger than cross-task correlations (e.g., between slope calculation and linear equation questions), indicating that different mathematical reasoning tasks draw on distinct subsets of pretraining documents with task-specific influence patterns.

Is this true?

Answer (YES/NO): YES